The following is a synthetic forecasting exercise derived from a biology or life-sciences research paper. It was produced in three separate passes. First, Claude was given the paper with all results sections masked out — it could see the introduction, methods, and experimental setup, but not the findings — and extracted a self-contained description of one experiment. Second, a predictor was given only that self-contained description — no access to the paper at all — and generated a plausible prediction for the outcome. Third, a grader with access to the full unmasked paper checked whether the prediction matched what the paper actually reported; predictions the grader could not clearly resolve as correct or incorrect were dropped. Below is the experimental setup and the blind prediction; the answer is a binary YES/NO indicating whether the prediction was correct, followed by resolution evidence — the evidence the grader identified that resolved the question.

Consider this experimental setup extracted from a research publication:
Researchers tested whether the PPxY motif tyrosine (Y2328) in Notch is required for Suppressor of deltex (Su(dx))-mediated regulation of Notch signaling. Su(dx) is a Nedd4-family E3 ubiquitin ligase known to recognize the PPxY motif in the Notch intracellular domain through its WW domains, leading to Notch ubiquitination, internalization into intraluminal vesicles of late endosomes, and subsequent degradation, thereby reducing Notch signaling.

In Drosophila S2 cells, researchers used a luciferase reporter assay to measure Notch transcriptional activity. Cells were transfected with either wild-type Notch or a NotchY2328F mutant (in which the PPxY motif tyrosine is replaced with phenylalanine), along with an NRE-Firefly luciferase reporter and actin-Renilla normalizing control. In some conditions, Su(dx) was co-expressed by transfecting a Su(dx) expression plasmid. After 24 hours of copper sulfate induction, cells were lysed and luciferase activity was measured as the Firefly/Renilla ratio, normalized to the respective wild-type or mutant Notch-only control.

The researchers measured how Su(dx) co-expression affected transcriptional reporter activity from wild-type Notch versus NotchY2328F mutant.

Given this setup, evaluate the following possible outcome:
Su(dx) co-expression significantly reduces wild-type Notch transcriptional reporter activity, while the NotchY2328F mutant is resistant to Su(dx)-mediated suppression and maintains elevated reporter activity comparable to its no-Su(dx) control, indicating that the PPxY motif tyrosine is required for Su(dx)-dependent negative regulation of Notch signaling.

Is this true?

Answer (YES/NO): YES